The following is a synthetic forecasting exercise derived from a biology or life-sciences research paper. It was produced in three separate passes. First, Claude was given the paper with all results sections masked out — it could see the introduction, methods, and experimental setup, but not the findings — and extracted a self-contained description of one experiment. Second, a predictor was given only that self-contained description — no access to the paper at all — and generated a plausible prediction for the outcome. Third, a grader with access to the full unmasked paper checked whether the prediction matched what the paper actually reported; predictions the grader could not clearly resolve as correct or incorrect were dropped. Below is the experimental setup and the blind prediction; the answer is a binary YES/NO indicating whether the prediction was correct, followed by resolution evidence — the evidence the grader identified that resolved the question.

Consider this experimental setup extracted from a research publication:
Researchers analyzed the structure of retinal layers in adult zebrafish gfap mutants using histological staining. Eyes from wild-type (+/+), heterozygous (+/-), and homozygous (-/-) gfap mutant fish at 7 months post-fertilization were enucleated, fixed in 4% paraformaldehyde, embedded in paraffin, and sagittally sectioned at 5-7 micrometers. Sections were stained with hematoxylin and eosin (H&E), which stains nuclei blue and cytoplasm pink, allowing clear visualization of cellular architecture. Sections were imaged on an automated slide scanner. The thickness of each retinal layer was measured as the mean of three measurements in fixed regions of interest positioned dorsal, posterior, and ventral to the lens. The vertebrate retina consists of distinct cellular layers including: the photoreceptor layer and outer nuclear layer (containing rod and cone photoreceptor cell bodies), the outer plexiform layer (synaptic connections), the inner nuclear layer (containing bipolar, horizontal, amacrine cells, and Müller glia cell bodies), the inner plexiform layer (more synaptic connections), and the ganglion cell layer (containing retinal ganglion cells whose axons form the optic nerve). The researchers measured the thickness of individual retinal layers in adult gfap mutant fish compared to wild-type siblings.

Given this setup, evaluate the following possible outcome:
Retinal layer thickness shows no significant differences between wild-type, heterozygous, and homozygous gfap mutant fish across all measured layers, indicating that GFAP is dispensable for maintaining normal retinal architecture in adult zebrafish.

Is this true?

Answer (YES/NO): NO